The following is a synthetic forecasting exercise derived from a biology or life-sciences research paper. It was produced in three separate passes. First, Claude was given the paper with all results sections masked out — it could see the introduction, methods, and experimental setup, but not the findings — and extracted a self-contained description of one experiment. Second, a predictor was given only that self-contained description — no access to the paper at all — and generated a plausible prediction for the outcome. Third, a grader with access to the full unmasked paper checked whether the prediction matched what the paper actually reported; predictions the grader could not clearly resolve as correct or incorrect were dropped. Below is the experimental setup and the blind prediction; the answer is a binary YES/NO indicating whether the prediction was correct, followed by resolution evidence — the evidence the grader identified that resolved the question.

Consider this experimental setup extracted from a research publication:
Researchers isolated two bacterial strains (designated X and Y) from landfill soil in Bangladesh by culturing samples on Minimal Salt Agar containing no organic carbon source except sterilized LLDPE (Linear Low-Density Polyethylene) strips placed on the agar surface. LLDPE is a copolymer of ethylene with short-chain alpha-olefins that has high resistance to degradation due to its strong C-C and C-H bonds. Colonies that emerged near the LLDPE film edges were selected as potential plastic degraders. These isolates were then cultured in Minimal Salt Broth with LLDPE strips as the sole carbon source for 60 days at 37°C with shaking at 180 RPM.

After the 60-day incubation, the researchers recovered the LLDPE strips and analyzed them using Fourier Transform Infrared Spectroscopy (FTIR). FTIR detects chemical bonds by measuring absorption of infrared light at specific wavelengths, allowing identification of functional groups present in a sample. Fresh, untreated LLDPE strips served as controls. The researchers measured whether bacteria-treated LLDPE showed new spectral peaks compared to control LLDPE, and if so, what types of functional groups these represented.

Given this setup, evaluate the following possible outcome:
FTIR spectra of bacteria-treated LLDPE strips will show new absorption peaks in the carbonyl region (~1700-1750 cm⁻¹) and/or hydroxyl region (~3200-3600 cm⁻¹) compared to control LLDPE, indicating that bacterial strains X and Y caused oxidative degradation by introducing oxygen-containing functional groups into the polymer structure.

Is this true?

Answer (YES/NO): YES